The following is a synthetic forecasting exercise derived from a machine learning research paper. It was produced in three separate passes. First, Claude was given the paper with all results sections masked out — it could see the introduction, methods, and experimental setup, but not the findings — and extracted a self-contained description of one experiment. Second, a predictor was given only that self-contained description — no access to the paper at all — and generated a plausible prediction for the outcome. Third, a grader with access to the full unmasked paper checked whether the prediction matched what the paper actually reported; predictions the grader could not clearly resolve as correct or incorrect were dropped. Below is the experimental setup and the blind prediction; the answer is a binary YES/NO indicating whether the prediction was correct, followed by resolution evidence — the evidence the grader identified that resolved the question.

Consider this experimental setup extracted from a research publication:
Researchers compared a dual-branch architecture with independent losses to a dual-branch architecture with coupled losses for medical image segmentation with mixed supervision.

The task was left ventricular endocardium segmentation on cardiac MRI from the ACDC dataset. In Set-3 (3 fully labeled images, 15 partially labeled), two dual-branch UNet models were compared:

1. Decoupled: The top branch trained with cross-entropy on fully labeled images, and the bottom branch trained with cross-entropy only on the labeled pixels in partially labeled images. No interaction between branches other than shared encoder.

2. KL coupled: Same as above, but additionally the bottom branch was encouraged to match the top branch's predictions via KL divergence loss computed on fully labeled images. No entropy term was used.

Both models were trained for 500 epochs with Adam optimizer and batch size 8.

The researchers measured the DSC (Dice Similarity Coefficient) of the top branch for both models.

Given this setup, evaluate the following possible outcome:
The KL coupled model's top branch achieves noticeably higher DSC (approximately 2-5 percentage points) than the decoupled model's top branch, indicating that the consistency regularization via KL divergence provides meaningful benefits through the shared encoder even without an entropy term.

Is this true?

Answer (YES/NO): NO